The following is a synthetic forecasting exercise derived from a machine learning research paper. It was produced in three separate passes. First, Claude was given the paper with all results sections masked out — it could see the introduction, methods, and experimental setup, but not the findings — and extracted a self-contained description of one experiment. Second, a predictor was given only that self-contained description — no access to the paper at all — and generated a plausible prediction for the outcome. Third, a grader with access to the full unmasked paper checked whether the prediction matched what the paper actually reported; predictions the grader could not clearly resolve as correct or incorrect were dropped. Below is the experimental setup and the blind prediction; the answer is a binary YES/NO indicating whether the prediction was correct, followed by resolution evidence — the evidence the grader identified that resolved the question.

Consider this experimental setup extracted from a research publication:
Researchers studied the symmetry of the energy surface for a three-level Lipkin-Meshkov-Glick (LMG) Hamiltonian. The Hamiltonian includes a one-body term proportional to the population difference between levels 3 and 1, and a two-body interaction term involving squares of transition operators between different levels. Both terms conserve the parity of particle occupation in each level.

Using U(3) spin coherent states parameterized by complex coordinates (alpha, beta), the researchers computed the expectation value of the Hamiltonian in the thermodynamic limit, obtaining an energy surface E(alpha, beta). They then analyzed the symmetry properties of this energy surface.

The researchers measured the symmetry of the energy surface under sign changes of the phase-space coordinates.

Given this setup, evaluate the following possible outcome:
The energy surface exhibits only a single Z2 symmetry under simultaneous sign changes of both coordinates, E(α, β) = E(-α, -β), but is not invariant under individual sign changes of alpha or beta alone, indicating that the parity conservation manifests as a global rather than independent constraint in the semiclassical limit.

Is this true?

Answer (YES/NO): NO